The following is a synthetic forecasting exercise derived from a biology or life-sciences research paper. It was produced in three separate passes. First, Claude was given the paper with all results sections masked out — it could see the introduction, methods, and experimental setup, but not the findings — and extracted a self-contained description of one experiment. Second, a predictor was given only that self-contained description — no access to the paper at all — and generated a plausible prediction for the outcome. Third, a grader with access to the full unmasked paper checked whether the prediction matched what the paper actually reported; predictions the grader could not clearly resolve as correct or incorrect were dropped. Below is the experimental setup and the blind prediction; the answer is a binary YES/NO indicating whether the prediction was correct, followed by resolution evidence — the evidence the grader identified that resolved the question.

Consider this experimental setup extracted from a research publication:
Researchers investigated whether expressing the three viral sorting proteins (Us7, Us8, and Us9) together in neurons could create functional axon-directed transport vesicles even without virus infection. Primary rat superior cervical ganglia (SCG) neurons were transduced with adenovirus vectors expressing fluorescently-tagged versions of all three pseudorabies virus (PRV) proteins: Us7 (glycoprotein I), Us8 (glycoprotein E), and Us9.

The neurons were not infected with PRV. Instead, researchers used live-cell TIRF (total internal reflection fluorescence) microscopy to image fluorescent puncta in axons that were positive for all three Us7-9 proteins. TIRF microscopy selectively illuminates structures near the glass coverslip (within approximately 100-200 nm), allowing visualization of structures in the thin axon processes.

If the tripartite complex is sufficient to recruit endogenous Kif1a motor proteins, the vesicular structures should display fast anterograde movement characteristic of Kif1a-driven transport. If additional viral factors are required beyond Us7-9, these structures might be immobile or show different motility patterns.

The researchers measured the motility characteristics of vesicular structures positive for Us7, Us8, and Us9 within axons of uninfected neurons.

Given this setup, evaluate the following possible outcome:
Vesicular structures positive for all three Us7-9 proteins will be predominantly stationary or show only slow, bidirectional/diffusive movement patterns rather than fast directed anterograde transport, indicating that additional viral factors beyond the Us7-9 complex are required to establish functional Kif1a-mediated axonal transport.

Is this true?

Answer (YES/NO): NO